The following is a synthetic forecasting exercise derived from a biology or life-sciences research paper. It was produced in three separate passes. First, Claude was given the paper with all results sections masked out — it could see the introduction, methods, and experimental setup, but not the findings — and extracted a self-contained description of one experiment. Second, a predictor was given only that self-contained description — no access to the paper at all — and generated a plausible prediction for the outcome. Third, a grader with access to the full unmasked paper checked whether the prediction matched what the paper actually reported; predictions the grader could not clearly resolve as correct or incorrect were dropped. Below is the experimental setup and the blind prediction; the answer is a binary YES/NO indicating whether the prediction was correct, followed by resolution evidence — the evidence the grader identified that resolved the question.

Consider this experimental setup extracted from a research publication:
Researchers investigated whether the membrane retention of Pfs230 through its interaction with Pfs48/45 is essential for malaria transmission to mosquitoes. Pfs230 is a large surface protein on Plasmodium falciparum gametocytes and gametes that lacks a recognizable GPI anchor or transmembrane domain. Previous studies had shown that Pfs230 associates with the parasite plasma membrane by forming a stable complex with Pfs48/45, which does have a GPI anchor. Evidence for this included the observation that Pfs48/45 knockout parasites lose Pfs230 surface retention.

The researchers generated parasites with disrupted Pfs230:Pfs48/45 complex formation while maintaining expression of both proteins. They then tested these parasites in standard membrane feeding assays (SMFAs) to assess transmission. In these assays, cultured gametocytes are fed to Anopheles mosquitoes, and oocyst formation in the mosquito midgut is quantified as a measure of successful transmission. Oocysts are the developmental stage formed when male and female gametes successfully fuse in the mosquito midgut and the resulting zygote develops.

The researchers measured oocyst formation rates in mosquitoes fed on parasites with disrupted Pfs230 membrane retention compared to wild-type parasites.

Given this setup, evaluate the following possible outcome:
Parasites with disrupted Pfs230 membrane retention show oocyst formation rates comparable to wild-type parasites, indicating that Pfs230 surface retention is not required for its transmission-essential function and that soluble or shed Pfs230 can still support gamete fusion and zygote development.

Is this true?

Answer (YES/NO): YES